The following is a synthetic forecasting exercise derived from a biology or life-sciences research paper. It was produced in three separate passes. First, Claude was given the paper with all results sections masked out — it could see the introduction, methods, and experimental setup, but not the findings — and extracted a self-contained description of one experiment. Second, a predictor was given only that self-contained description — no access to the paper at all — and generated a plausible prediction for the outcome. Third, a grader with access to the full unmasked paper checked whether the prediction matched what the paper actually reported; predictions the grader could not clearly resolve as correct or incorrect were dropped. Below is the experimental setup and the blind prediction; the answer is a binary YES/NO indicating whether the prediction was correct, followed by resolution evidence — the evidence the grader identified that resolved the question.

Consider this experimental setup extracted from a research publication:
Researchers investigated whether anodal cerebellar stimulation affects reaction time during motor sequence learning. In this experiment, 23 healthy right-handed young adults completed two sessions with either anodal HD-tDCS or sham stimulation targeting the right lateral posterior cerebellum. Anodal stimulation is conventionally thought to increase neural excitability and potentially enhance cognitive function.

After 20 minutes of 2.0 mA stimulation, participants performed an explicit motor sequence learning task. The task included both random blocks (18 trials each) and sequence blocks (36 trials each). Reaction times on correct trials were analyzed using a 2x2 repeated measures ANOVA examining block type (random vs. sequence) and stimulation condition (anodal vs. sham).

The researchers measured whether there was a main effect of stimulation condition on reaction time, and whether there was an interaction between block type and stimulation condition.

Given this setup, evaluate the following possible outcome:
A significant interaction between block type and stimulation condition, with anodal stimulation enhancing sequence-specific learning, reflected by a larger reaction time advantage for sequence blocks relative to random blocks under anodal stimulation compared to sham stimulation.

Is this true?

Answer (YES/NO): NO